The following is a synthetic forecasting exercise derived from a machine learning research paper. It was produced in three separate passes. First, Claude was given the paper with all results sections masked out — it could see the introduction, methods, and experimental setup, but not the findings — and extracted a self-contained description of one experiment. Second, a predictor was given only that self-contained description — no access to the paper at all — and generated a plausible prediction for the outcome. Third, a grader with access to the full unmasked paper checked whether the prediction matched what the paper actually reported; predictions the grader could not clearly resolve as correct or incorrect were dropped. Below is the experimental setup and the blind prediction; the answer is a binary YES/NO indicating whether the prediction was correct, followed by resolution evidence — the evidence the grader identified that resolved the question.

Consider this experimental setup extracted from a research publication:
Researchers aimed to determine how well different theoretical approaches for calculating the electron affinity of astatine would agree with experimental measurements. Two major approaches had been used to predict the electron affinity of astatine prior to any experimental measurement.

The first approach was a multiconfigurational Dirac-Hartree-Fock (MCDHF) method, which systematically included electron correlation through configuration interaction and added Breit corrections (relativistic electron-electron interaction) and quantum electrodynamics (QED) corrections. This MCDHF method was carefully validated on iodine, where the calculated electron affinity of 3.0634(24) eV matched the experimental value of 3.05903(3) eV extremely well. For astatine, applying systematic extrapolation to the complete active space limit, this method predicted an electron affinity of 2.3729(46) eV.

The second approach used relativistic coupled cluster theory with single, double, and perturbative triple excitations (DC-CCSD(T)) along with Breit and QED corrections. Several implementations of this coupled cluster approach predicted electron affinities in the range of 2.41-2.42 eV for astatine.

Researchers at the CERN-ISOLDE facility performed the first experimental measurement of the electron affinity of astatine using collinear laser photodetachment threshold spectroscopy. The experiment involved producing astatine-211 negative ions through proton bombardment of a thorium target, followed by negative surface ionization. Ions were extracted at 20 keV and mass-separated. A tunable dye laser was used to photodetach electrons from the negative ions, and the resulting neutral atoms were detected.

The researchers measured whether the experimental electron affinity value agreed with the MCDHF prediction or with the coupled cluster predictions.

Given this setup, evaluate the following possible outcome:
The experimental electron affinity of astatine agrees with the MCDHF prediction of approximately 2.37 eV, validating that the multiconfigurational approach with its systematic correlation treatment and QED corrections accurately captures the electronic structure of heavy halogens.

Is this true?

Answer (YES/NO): NO